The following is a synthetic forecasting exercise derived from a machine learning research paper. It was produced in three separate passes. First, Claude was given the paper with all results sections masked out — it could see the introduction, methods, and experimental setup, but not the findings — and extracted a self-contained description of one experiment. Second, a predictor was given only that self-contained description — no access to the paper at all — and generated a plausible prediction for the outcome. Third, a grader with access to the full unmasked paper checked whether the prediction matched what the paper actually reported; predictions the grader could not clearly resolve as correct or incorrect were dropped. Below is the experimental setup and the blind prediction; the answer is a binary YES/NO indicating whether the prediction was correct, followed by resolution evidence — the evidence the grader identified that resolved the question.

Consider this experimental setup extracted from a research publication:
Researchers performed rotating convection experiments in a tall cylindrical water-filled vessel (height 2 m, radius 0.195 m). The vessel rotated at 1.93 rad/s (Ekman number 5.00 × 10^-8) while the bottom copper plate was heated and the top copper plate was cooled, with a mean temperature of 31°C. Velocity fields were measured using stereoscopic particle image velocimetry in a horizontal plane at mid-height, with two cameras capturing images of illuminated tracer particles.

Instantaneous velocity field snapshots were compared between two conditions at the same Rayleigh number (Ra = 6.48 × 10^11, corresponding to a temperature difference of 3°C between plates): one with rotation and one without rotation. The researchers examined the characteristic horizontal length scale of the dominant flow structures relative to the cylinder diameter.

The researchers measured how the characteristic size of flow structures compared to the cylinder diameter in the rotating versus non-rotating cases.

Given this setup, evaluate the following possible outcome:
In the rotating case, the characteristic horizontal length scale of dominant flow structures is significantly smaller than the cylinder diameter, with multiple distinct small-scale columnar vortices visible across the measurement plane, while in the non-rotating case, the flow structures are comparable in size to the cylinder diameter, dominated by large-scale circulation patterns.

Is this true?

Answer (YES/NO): YES